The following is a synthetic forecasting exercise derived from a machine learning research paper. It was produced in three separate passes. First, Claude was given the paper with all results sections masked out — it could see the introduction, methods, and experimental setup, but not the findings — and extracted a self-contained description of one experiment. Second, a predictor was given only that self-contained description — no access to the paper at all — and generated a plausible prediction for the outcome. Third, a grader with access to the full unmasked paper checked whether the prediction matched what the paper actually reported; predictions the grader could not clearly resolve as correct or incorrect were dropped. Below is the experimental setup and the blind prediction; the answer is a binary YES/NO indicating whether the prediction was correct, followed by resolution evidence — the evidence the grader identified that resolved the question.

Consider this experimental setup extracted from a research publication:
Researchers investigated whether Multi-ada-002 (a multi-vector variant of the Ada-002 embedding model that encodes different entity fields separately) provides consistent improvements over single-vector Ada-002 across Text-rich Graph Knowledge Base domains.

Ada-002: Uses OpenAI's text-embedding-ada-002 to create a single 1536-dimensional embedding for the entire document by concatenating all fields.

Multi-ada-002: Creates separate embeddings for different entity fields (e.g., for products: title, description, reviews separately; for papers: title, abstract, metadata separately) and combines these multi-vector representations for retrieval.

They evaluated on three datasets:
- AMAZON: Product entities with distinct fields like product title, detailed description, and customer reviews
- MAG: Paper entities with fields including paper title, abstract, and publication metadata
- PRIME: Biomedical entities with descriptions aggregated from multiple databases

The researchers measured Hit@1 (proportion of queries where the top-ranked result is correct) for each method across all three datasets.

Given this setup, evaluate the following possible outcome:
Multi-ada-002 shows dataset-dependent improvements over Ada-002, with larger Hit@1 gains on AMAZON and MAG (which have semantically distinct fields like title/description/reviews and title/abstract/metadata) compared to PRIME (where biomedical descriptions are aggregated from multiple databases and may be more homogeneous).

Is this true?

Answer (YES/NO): NO